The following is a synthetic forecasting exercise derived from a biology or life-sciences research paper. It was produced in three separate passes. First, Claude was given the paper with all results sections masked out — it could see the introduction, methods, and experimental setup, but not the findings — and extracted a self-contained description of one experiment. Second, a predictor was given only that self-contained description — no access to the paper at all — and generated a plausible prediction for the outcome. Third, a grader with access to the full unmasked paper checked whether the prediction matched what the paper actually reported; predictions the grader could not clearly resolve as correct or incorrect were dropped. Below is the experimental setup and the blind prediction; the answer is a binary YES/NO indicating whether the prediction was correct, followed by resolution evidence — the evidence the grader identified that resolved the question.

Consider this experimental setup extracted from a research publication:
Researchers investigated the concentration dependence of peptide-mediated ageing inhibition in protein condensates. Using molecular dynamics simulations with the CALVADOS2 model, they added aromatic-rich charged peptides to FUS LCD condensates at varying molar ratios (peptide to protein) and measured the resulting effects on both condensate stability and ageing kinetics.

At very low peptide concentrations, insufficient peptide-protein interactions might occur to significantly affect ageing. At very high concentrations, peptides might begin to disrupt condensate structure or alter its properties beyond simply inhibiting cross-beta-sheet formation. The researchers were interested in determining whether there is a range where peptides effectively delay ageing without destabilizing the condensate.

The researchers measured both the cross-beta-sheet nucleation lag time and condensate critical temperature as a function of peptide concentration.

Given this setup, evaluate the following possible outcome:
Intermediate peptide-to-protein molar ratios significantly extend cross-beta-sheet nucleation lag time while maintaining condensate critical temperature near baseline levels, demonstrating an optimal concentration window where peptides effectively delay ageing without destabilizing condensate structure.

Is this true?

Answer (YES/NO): NO